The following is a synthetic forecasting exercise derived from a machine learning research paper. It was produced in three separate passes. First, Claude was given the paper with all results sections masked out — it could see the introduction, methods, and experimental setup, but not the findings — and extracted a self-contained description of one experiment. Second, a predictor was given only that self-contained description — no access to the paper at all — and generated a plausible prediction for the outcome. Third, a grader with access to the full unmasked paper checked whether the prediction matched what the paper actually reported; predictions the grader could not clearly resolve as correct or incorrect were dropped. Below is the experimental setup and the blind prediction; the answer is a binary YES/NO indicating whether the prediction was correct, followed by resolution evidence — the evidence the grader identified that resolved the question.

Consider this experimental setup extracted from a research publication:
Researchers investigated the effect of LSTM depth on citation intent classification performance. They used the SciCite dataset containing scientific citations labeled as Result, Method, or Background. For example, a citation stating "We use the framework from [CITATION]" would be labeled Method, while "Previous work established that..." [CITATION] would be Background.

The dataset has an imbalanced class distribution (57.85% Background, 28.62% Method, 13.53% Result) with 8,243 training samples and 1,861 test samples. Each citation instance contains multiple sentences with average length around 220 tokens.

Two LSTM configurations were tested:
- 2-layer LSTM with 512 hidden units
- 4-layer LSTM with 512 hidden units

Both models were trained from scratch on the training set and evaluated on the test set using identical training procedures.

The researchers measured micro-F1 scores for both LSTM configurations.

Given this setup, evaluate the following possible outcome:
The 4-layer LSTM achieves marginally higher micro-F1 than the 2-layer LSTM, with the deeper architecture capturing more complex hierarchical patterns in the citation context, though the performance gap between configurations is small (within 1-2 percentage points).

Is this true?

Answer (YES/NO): YES